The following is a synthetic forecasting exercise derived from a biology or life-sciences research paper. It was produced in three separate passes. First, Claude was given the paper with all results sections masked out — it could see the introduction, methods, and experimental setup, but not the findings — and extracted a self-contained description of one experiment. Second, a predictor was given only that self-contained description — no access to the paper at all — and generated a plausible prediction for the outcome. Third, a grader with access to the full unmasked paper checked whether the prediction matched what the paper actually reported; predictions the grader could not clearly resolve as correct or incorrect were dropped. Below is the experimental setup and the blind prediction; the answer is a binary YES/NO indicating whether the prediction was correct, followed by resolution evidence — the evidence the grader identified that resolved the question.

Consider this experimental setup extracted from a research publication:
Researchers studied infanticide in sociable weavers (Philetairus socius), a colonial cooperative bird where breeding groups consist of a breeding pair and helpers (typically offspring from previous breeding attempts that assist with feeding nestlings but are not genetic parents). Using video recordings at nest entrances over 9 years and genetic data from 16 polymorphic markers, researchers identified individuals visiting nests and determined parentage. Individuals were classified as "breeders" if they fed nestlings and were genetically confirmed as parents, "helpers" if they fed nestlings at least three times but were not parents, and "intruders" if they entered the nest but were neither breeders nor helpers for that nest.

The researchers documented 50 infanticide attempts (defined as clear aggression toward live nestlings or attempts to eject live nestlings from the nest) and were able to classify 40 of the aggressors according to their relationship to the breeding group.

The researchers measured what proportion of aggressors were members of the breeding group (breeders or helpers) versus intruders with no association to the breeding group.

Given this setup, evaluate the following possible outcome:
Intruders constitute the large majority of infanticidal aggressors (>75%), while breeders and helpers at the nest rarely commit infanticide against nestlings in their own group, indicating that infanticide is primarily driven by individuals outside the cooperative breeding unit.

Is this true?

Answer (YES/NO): YES